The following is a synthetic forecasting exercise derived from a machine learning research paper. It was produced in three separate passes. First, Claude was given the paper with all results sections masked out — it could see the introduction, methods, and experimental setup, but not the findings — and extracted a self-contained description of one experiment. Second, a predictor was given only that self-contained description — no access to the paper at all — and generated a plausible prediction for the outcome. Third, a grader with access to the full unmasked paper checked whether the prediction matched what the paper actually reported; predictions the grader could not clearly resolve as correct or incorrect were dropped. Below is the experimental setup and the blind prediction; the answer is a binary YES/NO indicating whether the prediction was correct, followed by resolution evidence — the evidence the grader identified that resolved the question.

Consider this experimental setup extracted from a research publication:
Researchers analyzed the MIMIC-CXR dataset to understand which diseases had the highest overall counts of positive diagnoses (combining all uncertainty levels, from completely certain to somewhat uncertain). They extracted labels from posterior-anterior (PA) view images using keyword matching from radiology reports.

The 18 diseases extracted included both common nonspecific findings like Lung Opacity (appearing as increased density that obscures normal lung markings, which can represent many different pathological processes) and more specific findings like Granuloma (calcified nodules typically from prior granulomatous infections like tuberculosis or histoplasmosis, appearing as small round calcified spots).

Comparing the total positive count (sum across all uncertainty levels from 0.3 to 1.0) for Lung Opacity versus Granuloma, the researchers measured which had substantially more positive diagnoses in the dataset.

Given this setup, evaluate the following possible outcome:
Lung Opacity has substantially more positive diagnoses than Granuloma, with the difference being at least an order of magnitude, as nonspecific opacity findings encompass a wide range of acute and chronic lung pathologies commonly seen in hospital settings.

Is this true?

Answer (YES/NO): YES